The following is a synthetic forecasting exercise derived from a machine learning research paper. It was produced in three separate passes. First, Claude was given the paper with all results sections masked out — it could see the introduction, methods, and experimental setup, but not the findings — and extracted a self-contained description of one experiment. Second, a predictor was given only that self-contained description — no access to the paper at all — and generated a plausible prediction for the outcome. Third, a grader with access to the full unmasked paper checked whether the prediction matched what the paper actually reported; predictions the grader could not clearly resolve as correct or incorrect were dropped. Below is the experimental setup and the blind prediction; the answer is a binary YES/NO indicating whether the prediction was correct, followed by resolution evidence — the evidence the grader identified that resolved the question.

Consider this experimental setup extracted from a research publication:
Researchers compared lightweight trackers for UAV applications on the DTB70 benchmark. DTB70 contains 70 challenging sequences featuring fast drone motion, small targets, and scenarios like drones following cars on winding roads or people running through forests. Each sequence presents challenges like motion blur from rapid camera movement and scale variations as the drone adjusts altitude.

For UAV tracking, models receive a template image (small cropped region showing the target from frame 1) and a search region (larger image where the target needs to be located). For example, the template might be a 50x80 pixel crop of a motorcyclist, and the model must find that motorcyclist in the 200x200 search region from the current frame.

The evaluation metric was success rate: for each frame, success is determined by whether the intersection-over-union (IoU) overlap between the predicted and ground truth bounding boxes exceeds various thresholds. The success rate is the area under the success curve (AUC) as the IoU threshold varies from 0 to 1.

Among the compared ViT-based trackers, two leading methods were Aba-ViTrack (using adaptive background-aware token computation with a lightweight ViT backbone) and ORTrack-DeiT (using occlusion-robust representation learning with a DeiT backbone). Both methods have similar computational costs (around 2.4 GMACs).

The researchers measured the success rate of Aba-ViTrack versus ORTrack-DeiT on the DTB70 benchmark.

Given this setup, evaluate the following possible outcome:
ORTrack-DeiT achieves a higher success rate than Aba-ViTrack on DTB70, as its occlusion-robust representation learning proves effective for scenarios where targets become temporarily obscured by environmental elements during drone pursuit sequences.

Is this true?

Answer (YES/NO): NO